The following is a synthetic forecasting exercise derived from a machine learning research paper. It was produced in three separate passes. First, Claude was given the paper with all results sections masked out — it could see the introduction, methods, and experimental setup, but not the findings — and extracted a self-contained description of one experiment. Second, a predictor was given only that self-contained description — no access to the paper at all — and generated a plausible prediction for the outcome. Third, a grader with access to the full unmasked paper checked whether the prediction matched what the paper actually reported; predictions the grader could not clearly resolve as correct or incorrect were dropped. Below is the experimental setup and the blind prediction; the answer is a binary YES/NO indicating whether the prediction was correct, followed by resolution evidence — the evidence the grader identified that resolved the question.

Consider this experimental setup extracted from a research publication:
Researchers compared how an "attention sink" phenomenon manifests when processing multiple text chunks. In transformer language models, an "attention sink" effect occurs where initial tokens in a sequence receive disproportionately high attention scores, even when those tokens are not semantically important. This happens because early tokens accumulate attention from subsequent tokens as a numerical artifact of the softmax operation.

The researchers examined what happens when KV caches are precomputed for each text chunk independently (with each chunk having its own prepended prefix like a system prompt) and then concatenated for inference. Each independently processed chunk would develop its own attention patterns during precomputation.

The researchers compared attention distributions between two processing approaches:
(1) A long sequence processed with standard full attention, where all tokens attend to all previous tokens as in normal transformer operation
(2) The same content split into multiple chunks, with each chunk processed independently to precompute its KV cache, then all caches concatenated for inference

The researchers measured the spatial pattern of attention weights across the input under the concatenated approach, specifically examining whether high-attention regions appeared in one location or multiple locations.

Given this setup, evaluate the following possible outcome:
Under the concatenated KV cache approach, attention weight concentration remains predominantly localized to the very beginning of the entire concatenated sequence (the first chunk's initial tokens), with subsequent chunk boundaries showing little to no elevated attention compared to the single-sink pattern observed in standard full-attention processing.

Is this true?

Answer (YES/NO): NO